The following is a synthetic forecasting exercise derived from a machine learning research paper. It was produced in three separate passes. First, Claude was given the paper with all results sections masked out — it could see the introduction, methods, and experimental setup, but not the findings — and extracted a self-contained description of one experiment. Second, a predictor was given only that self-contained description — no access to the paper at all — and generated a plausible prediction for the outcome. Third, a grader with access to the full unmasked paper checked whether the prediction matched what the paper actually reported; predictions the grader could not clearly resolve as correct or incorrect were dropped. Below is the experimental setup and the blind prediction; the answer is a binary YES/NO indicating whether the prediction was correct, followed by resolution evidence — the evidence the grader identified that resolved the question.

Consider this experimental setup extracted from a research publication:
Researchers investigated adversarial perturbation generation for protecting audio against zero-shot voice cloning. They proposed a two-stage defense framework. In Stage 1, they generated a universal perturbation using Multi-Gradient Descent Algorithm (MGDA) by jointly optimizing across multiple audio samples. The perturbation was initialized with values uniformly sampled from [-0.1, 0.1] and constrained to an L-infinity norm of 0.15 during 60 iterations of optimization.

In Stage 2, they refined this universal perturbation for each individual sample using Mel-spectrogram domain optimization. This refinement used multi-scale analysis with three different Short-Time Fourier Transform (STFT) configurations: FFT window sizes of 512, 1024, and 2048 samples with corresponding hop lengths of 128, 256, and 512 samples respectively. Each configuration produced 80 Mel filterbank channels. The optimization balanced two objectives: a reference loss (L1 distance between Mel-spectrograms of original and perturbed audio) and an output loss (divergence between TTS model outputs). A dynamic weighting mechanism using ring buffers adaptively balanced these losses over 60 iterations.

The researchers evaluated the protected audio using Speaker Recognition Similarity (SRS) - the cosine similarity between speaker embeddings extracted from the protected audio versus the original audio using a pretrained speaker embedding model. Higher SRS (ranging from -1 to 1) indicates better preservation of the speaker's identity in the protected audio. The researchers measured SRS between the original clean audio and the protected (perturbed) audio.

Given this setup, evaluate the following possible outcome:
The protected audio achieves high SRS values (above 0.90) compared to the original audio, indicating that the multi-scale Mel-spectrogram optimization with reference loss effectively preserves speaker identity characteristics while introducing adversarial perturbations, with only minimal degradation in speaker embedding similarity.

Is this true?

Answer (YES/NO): YES